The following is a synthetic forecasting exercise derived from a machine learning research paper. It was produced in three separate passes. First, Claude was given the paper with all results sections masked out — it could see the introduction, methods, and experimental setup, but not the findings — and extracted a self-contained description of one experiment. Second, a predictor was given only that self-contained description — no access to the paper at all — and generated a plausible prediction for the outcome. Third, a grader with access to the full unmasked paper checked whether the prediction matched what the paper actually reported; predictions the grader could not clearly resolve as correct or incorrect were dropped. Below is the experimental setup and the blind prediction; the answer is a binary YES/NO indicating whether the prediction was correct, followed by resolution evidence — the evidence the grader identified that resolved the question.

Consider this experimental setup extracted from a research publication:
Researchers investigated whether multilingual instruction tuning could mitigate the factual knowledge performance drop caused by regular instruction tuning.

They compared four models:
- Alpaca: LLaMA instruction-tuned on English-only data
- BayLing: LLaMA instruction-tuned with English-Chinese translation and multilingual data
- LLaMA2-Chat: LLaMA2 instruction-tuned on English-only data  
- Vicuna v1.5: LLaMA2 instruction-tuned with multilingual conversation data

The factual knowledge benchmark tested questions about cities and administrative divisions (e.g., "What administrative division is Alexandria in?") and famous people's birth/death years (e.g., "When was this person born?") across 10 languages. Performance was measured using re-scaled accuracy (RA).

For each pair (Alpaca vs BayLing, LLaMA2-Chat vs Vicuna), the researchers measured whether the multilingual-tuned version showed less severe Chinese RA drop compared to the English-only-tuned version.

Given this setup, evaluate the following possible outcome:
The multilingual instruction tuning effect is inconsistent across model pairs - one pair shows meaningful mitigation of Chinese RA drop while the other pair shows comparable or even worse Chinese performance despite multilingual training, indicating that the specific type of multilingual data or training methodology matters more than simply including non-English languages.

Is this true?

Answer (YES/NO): NO